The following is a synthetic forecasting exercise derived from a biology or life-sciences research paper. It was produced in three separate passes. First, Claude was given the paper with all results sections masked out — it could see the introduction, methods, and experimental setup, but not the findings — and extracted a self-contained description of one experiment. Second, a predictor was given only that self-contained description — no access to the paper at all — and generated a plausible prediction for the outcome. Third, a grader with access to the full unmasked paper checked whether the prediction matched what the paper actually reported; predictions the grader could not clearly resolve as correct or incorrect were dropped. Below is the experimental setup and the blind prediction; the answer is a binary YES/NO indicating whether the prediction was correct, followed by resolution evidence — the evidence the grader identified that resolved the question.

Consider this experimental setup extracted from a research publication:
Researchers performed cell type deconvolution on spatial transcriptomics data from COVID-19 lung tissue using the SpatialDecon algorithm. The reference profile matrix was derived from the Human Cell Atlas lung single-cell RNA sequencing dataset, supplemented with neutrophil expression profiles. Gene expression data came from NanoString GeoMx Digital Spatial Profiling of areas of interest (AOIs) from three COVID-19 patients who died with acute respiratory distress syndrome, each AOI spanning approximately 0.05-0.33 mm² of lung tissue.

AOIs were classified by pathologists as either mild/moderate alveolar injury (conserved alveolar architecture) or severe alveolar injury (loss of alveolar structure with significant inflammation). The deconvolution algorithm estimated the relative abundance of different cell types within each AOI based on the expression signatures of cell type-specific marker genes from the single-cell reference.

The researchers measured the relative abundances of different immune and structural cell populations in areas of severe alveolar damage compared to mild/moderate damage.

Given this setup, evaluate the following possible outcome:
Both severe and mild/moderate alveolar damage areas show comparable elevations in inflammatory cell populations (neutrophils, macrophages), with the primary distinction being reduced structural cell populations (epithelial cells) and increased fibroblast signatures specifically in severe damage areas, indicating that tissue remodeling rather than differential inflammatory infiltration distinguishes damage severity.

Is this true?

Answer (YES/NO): NO